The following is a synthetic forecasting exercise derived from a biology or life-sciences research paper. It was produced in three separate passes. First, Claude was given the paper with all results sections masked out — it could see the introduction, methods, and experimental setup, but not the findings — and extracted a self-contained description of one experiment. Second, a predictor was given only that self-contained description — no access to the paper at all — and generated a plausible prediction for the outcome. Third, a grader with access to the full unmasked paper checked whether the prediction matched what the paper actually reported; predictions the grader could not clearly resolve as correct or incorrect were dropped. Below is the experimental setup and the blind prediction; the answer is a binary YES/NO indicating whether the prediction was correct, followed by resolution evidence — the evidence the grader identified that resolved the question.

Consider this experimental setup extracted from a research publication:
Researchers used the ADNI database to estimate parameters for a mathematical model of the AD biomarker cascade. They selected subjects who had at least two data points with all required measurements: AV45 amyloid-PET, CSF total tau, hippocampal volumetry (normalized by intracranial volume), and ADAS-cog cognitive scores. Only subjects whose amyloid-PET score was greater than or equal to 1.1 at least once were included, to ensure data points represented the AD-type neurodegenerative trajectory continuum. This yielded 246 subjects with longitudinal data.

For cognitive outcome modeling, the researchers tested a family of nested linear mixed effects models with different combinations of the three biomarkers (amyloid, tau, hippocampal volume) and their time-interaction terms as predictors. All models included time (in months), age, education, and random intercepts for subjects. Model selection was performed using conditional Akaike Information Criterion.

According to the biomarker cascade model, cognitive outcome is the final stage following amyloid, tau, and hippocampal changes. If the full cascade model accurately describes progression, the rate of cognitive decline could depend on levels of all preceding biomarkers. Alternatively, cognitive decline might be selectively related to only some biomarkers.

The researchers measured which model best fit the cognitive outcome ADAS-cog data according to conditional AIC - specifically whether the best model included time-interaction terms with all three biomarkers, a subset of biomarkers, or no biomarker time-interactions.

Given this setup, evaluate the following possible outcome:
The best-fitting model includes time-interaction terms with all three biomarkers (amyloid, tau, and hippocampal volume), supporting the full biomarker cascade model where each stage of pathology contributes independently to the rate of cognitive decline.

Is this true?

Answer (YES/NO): YES